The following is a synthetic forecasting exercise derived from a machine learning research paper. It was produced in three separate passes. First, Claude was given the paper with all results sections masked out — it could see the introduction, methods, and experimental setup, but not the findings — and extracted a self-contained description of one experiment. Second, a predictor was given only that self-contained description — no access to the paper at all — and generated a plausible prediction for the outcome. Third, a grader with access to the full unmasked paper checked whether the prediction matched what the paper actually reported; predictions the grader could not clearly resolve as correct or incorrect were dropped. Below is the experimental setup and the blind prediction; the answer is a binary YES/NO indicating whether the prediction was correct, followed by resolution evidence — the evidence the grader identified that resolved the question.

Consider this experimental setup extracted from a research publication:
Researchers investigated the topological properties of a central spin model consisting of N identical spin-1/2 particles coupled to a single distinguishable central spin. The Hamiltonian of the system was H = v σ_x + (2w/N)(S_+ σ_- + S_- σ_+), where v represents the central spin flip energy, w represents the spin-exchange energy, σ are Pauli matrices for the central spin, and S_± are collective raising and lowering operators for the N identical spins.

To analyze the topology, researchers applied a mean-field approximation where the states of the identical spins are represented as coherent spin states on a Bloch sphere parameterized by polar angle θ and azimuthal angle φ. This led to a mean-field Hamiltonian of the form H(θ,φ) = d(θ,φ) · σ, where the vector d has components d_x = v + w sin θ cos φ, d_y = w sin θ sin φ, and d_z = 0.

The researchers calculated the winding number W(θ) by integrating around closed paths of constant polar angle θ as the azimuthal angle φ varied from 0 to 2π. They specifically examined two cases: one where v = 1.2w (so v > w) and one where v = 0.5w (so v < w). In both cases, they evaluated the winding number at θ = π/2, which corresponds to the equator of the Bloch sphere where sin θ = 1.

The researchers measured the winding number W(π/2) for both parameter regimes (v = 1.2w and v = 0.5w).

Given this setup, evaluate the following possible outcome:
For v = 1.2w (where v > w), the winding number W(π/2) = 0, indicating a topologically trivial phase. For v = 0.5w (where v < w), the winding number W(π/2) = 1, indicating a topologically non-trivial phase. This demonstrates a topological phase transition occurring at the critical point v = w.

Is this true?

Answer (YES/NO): YES